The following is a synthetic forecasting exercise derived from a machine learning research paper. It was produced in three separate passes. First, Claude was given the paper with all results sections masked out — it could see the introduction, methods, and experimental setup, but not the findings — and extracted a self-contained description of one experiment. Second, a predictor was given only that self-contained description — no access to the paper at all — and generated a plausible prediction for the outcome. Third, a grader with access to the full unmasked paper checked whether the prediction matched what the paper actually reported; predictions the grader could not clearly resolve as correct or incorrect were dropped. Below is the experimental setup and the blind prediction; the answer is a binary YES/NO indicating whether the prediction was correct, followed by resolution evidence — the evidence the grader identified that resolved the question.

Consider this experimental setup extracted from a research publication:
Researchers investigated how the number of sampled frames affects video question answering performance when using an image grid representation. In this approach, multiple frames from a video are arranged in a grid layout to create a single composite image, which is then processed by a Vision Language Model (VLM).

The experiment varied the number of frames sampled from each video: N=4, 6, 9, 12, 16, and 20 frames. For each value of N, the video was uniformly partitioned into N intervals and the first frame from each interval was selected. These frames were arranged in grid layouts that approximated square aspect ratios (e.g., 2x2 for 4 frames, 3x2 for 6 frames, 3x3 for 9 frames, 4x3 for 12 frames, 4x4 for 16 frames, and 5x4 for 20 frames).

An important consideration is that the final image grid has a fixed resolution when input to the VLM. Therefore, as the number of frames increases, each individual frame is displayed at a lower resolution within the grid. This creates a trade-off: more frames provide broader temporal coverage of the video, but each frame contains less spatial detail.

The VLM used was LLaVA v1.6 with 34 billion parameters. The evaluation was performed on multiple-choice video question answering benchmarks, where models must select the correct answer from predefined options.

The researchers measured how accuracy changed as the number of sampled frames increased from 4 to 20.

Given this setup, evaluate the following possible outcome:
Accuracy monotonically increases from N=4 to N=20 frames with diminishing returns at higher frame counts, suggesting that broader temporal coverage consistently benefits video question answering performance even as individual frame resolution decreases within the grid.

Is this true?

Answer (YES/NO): NO